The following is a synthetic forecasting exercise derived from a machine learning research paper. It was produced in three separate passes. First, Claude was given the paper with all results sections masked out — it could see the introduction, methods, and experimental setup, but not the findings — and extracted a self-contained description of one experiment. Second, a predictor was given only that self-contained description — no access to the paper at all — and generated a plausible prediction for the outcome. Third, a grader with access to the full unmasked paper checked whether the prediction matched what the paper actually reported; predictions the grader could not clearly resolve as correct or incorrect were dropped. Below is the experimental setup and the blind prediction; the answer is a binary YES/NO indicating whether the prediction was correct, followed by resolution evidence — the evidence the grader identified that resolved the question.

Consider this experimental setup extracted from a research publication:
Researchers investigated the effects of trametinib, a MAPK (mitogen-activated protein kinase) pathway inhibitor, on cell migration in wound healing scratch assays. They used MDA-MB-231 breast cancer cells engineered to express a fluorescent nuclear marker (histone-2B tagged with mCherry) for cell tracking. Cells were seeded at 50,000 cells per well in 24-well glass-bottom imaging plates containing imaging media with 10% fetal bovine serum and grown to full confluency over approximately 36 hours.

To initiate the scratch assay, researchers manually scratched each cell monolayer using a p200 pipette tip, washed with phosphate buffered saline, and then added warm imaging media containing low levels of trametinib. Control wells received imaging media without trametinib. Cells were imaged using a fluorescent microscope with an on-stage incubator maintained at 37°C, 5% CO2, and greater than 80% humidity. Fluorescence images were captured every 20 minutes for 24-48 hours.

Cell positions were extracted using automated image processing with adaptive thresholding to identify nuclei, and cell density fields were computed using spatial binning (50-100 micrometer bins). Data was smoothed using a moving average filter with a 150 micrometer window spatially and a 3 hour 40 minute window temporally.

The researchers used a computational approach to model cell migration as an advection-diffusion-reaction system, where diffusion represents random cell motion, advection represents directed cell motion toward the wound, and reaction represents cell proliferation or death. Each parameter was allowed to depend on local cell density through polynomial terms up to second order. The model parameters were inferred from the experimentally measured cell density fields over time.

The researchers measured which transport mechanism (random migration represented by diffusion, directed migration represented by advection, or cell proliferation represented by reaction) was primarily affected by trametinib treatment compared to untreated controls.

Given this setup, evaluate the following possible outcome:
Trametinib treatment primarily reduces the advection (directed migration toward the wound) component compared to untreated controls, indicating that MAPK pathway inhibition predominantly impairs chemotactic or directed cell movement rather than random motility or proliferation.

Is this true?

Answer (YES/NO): NO